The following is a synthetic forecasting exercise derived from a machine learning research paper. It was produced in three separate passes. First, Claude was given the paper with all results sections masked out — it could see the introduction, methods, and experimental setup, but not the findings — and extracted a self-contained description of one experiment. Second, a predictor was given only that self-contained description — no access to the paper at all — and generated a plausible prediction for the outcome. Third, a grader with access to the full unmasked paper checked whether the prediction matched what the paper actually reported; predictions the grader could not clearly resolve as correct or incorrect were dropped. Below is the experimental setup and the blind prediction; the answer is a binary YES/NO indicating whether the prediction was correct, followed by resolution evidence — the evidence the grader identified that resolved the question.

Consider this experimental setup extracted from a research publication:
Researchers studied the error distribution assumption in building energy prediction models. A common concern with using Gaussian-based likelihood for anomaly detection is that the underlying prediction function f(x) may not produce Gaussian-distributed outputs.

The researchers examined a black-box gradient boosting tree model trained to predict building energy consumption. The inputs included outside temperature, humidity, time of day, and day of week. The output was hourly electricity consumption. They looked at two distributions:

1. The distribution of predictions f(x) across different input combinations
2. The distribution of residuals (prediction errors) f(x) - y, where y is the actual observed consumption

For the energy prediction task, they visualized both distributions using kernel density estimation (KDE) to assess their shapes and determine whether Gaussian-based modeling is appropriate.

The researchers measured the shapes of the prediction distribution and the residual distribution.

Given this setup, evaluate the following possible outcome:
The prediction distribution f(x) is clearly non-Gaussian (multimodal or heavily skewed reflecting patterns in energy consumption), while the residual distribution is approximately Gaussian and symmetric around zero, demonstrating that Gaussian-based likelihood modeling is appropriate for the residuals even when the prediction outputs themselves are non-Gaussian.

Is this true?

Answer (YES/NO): YES